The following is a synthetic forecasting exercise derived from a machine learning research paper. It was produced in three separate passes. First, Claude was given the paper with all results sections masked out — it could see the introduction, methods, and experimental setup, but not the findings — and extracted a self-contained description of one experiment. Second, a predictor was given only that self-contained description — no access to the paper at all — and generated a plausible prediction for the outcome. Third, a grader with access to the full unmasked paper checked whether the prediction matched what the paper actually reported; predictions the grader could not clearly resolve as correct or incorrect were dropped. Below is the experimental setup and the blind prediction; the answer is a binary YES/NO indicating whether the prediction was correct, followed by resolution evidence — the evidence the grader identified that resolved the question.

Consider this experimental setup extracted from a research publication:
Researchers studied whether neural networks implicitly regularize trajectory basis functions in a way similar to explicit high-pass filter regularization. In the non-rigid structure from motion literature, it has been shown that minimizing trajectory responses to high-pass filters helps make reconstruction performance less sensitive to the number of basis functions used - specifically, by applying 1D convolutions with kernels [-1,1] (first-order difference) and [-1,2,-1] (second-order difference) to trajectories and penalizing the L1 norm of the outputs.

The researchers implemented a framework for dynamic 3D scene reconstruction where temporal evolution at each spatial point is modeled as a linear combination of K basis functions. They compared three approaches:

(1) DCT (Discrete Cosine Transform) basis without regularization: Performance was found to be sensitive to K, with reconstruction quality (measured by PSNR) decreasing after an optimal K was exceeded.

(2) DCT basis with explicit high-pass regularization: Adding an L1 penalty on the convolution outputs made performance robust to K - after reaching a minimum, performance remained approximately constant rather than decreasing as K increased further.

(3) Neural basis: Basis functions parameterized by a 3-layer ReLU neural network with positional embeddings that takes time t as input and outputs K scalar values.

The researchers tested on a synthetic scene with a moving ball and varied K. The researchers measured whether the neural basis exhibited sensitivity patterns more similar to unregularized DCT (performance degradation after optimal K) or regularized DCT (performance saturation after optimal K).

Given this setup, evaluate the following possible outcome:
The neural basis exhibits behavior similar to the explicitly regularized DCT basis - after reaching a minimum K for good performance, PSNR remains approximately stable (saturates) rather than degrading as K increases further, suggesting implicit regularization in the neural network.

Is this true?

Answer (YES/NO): YES